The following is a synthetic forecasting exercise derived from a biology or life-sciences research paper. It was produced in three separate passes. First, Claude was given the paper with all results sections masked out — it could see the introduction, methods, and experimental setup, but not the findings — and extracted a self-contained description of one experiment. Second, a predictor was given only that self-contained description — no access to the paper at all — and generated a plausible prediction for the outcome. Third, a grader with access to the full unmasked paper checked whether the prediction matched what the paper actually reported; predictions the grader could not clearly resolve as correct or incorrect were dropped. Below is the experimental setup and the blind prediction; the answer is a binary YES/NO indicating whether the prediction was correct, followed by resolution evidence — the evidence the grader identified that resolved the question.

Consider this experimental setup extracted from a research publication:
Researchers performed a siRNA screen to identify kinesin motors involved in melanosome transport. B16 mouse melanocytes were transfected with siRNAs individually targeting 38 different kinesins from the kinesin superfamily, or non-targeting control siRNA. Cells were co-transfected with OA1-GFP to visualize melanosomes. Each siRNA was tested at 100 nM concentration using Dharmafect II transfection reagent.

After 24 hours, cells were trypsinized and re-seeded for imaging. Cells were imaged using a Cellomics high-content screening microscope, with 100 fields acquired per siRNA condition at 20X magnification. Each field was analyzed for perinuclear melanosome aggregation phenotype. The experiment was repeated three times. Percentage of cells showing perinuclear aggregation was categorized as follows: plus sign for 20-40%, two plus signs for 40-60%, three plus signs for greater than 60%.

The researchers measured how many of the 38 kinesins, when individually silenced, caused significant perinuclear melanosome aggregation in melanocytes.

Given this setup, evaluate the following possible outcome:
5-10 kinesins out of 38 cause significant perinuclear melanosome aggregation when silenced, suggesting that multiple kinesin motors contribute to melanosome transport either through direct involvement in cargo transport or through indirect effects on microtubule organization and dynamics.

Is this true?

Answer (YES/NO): YES